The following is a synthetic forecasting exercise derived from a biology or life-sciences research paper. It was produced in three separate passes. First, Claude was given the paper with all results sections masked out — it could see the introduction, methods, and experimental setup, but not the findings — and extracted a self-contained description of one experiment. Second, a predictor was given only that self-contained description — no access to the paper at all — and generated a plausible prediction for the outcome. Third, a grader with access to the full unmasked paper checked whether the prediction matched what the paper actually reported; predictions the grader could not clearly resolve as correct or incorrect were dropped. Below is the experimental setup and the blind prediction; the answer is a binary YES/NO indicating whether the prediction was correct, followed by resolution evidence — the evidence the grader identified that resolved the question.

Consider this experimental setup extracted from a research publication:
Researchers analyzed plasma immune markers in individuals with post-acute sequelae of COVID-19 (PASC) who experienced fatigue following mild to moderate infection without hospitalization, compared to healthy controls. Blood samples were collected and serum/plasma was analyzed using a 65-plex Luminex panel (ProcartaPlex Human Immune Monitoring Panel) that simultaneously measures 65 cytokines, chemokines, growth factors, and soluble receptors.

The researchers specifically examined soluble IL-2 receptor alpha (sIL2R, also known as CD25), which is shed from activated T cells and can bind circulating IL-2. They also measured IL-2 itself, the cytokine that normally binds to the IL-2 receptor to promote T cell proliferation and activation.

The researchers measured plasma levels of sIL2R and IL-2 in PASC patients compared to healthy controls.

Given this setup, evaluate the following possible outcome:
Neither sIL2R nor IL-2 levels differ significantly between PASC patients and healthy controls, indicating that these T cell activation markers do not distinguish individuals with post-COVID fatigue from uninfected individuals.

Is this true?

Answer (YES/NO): NO